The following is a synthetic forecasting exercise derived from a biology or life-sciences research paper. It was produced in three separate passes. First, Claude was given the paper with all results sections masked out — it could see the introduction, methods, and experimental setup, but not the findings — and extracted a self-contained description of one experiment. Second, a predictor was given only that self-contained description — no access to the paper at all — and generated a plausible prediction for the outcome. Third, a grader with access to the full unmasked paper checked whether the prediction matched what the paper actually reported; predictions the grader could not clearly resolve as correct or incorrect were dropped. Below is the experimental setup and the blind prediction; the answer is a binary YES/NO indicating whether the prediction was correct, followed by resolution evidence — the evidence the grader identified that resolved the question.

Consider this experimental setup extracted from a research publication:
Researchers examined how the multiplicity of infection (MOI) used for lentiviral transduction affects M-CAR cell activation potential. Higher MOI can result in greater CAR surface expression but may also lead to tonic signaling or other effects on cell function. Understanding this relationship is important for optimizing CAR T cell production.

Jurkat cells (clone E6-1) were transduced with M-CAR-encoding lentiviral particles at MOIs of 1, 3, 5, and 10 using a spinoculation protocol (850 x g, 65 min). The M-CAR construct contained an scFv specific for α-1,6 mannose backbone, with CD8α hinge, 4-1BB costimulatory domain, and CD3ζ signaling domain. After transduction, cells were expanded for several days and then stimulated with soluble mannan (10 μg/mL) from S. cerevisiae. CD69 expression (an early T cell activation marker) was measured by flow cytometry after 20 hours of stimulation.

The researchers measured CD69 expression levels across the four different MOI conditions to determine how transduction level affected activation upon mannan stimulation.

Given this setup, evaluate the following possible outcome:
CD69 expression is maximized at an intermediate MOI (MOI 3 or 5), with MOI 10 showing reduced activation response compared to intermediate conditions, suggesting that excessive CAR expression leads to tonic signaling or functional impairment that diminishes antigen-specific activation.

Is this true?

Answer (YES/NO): NO